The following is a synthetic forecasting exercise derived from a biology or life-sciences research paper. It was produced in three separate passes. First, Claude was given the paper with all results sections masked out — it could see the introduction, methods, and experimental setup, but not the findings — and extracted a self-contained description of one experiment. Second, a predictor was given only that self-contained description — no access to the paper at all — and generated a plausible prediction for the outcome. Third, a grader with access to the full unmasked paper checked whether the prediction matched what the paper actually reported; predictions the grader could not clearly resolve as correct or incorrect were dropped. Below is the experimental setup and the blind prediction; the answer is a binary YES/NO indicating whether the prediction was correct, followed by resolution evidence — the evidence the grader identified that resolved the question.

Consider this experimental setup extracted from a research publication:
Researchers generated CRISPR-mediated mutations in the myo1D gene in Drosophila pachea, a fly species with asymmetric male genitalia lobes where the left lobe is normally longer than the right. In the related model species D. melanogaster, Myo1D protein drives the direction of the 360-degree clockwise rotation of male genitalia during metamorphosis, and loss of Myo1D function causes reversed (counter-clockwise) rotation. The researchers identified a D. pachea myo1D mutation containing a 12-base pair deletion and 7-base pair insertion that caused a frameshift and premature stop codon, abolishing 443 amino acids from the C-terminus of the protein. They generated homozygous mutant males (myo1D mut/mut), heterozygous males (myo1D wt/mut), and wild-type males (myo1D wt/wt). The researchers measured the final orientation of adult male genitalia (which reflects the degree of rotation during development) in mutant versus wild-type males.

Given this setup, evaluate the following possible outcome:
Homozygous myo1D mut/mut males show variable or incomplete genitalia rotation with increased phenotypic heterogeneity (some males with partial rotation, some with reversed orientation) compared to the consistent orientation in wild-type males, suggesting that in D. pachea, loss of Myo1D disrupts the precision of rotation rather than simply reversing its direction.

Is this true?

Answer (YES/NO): NO